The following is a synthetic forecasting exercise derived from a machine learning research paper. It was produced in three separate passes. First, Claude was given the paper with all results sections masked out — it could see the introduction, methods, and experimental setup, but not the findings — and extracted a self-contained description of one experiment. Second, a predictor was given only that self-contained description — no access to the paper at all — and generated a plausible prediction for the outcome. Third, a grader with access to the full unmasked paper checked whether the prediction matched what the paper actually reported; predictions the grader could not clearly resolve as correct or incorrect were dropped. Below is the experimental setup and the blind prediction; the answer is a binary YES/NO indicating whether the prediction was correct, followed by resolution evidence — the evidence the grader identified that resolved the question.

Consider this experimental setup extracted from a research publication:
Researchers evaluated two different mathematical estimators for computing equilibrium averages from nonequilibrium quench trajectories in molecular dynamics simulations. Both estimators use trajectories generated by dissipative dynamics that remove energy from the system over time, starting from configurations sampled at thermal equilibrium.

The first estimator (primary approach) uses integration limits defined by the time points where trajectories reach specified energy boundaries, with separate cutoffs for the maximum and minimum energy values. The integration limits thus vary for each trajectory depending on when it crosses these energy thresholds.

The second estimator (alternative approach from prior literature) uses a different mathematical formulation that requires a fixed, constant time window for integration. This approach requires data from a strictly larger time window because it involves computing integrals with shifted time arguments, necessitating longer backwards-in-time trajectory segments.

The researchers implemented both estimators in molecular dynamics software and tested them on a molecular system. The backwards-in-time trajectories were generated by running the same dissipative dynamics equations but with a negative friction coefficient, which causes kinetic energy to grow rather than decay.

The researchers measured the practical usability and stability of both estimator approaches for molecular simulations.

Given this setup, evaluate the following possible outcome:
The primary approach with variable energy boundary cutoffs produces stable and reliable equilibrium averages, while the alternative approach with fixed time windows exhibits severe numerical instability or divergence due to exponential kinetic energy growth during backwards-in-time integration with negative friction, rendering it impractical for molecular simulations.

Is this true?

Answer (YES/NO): YES